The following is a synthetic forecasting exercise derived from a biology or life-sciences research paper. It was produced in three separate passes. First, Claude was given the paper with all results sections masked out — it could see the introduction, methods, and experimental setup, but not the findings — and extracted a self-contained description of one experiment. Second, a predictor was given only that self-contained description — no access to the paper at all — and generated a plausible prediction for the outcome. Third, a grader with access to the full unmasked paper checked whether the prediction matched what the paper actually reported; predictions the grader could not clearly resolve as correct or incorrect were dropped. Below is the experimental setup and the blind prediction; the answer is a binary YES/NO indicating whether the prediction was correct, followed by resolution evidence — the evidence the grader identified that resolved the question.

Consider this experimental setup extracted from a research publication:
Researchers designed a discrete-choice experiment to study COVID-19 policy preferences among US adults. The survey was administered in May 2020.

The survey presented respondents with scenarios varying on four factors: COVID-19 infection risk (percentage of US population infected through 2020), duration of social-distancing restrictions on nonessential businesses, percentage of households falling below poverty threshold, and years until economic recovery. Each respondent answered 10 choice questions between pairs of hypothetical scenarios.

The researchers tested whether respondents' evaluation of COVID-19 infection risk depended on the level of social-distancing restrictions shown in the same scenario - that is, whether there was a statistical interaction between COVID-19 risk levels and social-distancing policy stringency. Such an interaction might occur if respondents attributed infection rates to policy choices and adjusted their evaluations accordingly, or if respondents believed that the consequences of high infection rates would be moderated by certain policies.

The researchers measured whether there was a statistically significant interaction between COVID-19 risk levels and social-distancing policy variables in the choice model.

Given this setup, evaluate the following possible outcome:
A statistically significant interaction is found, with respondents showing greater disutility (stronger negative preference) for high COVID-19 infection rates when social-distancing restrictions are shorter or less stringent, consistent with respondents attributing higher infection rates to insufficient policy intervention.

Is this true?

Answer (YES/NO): NO